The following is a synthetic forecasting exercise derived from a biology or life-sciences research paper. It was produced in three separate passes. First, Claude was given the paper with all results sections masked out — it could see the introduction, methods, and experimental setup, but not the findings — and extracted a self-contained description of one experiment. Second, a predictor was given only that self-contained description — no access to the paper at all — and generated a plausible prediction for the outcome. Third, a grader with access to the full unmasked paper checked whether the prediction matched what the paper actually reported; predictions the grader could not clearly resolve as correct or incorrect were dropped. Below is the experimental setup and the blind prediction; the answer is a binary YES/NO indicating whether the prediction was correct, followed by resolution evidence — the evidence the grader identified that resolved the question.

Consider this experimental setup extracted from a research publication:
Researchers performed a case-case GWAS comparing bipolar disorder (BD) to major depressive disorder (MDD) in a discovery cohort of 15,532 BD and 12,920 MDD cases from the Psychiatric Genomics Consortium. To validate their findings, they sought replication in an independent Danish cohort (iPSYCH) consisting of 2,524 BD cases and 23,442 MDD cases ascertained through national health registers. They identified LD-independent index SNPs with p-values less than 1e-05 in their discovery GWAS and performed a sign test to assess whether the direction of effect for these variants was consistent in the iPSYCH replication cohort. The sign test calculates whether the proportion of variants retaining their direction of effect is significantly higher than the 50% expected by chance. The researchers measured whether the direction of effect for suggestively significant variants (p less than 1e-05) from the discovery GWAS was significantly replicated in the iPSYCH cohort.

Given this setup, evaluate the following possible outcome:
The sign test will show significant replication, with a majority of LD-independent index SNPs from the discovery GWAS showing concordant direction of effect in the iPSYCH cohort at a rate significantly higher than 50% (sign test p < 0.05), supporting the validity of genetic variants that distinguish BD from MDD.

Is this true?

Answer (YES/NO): NO